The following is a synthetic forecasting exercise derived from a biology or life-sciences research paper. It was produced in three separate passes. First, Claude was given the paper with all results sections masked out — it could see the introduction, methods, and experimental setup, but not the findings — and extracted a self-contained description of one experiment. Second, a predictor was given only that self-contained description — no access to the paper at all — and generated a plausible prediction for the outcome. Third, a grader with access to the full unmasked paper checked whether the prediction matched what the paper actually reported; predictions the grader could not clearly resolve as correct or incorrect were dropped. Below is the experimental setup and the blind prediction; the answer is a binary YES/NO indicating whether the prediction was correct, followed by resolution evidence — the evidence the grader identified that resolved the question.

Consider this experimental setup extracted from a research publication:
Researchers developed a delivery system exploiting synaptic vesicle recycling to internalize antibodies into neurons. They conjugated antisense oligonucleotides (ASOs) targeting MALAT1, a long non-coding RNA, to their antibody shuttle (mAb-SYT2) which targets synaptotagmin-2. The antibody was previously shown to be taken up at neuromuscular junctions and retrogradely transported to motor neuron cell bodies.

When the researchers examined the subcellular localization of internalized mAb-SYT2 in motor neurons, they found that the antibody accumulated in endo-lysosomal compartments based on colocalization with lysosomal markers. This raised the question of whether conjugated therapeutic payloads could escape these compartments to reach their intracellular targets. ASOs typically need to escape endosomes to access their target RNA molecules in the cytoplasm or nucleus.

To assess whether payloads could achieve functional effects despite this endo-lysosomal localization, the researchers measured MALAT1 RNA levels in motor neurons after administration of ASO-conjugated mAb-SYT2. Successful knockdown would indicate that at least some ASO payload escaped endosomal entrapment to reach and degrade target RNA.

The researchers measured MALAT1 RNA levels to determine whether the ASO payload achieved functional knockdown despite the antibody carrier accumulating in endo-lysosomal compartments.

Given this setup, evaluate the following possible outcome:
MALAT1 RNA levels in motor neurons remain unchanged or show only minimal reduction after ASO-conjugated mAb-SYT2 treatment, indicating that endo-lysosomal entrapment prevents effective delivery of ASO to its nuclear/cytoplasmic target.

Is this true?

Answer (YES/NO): NO